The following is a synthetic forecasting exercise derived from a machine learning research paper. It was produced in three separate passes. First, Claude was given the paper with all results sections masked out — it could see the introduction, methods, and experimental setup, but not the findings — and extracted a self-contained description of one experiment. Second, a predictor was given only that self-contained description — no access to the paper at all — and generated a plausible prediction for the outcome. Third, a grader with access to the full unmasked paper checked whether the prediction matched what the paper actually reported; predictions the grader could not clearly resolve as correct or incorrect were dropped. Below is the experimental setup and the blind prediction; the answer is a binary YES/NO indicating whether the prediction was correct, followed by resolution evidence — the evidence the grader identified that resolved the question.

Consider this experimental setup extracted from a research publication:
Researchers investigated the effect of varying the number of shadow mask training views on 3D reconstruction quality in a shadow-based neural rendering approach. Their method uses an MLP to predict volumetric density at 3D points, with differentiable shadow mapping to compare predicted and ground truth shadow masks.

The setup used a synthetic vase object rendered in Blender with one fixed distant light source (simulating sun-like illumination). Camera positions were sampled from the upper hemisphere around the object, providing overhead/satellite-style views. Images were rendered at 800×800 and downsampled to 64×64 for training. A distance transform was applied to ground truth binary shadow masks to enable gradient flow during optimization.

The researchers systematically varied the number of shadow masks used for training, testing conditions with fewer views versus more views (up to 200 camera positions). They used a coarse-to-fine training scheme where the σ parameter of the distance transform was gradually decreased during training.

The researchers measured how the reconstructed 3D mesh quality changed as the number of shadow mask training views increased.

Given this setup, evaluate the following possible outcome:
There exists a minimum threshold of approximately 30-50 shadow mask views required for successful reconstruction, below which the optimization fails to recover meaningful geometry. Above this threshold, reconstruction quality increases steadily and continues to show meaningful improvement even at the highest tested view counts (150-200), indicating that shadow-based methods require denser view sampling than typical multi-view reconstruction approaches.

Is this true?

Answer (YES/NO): NO